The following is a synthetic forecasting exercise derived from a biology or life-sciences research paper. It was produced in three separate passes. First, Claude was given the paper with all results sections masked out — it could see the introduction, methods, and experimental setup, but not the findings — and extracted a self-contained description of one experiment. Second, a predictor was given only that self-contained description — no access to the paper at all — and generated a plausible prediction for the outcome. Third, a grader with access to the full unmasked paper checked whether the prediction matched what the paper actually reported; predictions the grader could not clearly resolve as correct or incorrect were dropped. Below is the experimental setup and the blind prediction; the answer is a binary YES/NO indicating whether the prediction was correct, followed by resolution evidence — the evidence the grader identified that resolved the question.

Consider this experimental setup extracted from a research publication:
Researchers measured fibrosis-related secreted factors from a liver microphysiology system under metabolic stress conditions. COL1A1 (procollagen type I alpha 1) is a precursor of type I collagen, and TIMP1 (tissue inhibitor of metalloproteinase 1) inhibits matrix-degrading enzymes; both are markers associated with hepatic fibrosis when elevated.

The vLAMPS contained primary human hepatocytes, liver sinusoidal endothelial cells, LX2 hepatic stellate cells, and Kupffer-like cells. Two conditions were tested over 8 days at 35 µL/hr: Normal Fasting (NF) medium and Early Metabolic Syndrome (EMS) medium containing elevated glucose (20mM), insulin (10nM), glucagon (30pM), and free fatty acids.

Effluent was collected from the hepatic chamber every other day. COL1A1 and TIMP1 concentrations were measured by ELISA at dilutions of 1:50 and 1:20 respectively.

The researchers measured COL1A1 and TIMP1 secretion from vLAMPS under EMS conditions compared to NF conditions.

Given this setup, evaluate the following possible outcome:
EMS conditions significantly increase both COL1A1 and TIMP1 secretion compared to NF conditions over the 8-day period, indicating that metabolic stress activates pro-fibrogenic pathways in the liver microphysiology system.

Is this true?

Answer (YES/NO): NO